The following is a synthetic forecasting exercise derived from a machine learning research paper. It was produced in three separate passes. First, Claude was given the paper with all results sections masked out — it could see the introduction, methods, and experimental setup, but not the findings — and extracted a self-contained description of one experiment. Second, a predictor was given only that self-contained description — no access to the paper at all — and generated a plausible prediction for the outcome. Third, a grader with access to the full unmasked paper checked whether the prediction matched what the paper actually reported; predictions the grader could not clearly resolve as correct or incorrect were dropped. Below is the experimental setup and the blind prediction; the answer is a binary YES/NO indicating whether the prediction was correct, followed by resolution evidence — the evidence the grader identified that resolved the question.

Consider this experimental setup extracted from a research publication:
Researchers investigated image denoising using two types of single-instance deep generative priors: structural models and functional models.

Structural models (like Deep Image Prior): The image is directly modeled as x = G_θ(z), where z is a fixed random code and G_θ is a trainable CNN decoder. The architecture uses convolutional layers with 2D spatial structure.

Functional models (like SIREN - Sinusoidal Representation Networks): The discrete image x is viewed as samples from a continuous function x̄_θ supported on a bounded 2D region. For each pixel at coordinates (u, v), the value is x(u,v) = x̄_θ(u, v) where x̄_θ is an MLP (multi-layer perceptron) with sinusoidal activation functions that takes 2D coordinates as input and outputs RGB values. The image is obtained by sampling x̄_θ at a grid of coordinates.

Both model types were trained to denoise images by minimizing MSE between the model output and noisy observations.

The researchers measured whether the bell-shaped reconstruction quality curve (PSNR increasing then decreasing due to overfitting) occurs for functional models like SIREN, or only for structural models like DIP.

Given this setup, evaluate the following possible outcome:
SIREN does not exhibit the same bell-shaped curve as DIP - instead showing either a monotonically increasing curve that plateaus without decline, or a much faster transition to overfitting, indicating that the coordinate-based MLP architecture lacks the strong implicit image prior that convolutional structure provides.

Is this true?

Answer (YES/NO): NO